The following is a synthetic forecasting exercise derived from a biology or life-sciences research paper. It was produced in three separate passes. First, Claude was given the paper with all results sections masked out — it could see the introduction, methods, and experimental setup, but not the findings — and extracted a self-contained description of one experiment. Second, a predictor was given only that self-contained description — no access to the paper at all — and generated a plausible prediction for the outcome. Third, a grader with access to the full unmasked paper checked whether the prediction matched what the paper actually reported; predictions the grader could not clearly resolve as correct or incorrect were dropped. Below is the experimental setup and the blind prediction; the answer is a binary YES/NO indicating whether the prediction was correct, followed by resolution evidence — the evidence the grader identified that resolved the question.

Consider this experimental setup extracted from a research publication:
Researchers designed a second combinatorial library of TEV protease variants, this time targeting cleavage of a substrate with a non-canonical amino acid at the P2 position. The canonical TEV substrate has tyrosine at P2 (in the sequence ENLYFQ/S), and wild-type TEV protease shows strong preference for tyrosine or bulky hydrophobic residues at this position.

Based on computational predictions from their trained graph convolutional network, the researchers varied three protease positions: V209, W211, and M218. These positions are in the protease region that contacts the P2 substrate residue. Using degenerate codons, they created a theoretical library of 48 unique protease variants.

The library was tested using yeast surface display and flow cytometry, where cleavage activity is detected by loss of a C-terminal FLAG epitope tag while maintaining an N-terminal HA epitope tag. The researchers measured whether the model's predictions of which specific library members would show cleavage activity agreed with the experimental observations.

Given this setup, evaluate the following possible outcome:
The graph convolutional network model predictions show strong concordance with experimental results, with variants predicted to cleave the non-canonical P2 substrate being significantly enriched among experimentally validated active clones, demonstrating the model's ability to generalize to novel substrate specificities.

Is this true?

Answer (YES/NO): YES